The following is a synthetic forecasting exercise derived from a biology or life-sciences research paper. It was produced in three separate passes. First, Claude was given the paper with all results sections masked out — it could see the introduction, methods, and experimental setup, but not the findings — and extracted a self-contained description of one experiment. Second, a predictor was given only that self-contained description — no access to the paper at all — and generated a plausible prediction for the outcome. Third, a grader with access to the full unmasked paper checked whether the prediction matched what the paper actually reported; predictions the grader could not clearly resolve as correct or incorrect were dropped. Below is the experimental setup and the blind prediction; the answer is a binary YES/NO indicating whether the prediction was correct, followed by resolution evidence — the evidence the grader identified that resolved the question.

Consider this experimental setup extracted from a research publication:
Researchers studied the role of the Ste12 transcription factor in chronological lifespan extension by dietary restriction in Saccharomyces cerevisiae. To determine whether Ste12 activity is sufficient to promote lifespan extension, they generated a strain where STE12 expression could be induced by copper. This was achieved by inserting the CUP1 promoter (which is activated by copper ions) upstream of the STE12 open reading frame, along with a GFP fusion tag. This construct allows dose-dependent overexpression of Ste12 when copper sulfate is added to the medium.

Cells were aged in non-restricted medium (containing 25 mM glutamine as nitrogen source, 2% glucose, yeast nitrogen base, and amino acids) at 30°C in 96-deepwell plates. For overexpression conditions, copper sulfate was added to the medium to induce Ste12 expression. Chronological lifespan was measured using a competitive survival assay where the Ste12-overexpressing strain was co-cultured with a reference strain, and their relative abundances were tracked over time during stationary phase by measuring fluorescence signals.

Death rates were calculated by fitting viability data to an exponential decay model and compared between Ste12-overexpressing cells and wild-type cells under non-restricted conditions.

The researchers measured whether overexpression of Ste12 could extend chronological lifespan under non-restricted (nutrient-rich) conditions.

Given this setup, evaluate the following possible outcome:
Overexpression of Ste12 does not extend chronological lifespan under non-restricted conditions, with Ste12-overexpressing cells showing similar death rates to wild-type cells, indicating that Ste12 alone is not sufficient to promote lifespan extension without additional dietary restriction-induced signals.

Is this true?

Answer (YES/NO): NO